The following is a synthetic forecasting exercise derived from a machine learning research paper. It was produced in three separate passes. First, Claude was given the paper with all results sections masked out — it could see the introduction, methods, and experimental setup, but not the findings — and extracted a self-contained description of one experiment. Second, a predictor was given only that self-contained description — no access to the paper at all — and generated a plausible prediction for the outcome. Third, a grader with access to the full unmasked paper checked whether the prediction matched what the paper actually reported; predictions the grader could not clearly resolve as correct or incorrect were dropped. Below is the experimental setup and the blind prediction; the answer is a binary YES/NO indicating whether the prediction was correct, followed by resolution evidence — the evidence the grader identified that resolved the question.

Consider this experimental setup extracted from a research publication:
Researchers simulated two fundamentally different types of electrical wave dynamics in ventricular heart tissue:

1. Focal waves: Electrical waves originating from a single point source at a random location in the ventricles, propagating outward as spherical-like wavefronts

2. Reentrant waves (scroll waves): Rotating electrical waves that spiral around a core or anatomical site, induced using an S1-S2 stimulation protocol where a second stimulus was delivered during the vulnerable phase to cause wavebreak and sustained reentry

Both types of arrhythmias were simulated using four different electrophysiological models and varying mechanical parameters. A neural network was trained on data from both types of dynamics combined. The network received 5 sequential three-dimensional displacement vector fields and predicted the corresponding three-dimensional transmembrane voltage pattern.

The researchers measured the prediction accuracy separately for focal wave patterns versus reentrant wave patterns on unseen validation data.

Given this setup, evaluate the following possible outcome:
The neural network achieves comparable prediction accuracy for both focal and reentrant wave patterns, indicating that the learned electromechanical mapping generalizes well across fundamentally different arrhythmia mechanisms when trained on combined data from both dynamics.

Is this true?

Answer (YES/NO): NO